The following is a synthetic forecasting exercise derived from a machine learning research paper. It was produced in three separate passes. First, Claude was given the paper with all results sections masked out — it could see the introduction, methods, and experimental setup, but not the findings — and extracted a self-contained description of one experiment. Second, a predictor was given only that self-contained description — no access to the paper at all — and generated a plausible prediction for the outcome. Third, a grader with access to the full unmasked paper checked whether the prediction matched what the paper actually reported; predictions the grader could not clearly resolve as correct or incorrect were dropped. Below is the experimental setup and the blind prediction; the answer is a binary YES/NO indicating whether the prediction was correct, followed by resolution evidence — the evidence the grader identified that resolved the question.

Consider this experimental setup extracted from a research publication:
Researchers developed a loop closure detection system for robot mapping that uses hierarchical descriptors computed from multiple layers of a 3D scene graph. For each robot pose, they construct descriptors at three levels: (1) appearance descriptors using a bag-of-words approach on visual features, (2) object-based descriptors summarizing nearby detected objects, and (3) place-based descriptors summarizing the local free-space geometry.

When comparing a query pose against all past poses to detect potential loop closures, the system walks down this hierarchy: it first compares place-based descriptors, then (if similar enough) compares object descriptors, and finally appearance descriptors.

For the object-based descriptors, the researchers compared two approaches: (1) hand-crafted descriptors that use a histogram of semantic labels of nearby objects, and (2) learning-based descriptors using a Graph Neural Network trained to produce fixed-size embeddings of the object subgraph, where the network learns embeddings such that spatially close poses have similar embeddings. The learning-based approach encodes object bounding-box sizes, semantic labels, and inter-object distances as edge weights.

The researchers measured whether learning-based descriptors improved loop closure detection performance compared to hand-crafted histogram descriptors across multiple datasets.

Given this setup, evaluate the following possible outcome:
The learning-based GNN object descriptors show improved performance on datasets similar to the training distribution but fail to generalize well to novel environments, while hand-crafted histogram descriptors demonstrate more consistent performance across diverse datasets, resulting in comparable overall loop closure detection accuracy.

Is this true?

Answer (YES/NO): NO